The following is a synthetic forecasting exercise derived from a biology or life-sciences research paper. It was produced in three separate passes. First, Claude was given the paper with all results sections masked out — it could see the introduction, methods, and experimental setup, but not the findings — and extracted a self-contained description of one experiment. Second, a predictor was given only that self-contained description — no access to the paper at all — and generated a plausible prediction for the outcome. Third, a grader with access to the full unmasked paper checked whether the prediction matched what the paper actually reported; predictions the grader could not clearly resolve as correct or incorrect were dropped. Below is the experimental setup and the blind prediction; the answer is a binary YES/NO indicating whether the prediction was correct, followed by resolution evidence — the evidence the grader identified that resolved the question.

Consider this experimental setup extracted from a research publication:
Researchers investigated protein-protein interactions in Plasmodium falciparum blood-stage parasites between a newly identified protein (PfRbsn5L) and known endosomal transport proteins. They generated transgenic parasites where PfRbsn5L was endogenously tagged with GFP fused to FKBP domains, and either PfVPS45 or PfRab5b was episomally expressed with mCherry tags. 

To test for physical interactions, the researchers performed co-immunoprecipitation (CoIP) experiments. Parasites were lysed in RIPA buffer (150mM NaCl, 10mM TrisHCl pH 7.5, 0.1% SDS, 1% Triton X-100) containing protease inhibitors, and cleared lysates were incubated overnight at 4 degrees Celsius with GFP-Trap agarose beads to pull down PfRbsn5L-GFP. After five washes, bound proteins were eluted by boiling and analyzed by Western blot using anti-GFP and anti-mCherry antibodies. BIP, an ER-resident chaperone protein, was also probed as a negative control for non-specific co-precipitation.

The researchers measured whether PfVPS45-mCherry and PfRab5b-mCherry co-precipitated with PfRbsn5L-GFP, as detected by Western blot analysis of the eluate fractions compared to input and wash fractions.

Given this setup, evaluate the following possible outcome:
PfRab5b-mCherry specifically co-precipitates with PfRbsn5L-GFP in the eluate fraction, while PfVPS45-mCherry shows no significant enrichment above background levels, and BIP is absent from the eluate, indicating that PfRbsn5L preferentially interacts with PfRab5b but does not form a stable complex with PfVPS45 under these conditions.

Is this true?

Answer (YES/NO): NO